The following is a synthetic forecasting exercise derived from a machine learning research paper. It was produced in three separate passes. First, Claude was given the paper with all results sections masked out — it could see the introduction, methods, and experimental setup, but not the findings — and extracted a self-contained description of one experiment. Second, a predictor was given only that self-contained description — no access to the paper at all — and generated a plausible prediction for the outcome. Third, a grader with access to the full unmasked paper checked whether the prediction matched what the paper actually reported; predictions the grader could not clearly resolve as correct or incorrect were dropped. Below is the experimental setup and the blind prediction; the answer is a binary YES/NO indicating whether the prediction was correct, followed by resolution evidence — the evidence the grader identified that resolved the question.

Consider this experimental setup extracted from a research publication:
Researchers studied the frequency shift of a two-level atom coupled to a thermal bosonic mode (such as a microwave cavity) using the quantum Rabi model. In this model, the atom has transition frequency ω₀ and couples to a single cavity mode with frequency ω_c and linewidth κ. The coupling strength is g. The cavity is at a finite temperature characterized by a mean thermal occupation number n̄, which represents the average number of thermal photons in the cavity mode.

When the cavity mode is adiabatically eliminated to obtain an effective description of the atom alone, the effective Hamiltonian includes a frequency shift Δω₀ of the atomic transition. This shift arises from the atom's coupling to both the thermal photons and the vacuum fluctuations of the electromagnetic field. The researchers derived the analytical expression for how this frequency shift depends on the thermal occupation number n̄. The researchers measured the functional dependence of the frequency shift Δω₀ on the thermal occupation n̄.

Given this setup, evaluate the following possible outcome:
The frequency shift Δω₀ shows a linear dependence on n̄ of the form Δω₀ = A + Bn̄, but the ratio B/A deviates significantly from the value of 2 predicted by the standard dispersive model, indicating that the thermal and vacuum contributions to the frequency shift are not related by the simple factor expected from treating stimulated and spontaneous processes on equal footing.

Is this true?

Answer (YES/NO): NO